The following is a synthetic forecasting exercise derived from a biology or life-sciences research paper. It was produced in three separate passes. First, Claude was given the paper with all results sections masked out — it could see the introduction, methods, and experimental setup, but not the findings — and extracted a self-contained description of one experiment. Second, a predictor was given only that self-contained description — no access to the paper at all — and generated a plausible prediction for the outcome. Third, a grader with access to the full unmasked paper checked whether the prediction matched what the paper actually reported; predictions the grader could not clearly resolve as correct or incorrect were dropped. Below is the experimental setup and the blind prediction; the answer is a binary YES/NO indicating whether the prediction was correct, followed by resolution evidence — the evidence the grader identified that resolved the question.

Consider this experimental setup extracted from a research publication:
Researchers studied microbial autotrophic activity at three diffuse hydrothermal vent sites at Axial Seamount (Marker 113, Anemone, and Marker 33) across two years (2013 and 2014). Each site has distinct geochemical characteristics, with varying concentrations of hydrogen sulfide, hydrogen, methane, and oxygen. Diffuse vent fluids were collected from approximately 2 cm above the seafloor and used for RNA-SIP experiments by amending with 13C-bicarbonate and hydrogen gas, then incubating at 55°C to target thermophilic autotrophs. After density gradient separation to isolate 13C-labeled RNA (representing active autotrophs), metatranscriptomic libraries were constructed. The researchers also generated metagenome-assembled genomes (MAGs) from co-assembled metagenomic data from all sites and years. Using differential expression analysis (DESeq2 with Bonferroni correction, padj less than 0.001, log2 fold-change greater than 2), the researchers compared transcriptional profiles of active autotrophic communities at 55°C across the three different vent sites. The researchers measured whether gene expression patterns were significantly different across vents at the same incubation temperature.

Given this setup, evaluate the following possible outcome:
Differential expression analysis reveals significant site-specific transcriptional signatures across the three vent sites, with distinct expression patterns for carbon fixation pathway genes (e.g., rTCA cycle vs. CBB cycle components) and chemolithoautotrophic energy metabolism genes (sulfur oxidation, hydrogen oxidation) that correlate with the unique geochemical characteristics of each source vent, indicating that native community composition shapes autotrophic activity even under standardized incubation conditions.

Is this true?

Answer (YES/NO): NO